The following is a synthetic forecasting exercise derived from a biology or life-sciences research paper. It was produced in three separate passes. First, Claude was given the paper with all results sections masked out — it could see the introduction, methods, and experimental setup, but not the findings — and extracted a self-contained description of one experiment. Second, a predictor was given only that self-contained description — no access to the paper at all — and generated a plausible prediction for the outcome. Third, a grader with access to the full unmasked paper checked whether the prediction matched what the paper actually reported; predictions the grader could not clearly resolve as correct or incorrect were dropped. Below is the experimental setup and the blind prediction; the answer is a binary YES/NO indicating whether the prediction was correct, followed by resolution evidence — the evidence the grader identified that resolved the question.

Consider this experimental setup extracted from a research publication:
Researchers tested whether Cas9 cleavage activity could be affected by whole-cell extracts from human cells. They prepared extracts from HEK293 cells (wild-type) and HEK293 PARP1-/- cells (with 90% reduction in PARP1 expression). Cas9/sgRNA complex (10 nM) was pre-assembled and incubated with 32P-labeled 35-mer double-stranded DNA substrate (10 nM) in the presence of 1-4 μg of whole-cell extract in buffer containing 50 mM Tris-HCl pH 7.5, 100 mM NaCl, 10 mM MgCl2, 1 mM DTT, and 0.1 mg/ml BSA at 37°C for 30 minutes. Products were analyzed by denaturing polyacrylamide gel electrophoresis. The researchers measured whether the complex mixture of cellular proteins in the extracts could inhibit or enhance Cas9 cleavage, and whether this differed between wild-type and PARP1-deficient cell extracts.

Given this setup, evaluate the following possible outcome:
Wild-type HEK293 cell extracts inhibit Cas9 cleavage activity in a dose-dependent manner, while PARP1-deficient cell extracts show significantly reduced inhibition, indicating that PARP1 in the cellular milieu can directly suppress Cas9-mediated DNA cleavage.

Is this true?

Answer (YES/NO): NO